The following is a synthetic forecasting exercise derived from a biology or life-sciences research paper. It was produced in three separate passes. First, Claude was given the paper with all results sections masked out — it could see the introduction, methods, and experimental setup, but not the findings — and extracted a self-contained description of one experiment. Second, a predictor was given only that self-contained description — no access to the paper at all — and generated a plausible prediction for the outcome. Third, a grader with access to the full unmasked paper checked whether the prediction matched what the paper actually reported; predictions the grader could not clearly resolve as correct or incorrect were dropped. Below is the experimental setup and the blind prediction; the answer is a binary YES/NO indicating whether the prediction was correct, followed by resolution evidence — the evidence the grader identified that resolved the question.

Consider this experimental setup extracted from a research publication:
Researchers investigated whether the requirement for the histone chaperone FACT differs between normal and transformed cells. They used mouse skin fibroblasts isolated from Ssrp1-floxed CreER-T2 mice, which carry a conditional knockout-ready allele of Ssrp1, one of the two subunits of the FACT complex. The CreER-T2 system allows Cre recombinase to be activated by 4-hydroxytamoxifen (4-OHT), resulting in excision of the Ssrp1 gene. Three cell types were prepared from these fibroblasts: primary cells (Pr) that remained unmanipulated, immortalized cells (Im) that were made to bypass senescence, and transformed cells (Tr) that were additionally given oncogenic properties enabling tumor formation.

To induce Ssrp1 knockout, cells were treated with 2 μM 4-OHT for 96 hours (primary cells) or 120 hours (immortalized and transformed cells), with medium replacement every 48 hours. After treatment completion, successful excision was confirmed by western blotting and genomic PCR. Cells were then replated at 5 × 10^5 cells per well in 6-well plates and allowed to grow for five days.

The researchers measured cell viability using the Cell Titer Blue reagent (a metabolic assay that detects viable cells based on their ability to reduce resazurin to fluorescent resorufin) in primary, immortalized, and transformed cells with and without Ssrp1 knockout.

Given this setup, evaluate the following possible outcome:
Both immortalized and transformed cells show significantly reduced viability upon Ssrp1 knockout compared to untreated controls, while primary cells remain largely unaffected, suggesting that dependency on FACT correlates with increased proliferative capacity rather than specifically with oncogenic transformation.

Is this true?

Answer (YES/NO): NO